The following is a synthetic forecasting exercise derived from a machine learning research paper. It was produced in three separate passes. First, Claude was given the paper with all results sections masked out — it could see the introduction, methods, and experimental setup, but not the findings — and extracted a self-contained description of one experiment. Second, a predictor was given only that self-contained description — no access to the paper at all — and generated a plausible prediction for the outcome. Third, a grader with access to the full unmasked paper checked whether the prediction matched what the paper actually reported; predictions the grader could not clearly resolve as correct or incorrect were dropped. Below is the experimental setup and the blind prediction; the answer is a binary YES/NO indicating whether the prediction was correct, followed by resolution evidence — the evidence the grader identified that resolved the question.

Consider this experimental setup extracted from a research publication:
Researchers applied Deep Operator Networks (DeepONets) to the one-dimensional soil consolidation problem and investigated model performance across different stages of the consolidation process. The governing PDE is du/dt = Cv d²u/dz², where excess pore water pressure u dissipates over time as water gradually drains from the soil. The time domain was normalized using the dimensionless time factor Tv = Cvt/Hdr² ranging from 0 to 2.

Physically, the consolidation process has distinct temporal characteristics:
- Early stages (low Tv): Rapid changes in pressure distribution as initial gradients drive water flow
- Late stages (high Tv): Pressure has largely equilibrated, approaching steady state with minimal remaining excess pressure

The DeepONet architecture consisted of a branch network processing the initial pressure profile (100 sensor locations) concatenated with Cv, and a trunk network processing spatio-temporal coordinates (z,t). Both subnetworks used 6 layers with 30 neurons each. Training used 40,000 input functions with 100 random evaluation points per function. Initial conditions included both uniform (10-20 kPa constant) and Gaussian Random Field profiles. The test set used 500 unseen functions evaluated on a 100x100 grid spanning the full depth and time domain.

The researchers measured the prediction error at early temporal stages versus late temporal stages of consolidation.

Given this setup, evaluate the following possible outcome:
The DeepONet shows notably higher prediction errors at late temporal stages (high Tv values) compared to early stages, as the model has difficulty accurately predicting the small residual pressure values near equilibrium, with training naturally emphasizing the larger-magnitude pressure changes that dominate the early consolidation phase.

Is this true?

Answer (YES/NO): NO